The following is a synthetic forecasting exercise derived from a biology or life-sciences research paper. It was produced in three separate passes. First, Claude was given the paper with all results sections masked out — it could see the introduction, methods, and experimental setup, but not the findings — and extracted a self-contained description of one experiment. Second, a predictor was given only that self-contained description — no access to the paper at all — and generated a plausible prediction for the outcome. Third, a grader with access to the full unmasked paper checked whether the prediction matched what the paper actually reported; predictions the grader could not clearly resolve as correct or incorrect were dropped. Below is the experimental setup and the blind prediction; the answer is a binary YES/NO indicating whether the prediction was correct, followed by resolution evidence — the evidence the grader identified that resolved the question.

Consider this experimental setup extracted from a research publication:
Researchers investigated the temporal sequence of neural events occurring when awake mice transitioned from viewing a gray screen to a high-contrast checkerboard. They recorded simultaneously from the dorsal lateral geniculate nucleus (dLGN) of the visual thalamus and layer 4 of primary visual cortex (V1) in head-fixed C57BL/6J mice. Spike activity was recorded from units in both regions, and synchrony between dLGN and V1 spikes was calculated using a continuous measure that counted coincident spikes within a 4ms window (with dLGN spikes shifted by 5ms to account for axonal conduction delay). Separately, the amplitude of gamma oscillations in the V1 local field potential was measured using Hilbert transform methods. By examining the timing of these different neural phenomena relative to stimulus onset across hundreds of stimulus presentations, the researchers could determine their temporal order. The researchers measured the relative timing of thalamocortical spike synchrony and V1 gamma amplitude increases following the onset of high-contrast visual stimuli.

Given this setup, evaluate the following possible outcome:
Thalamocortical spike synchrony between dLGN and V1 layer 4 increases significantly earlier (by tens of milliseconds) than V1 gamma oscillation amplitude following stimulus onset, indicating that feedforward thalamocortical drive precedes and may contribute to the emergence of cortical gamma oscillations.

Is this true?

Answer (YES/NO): YES